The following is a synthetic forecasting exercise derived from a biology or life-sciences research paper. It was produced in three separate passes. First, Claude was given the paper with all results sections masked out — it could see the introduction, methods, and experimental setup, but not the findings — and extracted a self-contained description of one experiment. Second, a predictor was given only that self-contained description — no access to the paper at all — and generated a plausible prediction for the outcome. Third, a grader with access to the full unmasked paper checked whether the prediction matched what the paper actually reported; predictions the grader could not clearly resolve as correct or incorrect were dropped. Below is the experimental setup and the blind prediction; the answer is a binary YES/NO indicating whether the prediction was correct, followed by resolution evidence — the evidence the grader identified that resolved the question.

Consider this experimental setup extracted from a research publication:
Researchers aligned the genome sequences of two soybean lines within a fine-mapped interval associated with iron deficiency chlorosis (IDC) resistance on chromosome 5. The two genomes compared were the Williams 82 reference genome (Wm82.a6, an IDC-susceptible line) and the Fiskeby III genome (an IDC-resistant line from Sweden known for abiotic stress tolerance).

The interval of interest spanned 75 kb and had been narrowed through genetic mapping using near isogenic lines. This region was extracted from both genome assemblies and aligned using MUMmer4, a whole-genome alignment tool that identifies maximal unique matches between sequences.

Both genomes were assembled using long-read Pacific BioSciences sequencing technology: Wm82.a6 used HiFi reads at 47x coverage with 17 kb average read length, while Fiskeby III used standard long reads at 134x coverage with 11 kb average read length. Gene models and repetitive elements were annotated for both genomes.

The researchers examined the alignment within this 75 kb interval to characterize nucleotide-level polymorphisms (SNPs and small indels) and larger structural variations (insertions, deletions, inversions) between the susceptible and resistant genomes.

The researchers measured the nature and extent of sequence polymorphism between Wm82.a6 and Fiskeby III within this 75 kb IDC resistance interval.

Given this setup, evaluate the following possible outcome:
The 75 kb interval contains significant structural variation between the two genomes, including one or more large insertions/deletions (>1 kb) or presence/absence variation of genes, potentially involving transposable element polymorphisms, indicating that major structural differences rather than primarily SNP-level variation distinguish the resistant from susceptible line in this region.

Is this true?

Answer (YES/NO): YES